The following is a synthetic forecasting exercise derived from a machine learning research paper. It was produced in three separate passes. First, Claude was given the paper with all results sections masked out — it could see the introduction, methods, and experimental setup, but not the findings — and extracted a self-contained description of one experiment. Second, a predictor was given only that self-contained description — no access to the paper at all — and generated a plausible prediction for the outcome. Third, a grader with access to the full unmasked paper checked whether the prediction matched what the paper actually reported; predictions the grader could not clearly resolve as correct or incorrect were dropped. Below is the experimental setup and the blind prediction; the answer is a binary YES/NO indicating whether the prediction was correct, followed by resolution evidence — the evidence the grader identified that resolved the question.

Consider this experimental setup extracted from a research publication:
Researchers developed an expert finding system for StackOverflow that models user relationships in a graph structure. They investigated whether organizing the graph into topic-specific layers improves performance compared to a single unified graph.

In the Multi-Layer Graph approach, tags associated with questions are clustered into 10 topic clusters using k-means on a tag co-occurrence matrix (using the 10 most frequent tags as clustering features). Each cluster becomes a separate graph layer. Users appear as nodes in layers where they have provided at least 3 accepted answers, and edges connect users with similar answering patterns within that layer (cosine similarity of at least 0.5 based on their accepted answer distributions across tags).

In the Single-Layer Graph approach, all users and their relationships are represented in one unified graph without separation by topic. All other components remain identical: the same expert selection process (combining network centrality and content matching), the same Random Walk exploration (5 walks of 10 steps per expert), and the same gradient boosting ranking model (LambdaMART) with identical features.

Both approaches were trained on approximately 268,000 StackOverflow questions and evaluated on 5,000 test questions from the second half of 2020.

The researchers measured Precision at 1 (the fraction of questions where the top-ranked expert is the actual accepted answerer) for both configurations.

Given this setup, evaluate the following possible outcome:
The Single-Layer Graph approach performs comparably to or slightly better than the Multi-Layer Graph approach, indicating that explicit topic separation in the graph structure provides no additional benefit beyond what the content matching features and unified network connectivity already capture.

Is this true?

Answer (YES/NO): NO